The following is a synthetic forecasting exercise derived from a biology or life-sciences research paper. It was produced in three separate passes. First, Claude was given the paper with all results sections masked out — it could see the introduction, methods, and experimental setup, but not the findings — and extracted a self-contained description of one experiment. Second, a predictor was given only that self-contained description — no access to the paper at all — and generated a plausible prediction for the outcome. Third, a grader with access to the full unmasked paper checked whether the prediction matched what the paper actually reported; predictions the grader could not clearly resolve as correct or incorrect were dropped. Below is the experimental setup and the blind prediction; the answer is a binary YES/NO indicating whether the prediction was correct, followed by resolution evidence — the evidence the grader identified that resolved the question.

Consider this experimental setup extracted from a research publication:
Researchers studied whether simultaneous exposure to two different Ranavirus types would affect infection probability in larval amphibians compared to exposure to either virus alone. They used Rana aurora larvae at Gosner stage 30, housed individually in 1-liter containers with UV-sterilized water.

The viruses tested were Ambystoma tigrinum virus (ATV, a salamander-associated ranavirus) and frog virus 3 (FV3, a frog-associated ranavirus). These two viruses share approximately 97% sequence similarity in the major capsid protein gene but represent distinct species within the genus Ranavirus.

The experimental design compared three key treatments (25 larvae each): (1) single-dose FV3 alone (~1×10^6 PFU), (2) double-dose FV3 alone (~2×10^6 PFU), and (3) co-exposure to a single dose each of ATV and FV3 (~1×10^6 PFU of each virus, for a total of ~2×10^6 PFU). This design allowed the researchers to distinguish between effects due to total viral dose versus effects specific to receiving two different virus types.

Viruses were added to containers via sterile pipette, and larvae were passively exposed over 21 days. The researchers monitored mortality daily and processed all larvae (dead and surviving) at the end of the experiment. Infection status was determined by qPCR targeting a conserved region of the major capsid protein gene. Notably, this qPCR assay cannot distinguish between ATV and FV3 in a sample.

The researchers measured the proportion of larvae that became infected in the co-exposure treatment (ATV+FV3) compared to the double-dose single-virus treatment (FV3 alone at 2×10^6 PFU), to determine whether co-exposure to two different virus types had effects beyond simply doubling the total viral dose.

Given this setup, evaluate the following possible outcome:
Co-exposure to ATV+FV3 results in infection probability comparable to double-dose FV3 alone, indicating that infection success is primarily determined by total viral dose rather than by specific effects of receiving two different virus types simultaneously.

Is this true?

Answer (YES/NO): NO